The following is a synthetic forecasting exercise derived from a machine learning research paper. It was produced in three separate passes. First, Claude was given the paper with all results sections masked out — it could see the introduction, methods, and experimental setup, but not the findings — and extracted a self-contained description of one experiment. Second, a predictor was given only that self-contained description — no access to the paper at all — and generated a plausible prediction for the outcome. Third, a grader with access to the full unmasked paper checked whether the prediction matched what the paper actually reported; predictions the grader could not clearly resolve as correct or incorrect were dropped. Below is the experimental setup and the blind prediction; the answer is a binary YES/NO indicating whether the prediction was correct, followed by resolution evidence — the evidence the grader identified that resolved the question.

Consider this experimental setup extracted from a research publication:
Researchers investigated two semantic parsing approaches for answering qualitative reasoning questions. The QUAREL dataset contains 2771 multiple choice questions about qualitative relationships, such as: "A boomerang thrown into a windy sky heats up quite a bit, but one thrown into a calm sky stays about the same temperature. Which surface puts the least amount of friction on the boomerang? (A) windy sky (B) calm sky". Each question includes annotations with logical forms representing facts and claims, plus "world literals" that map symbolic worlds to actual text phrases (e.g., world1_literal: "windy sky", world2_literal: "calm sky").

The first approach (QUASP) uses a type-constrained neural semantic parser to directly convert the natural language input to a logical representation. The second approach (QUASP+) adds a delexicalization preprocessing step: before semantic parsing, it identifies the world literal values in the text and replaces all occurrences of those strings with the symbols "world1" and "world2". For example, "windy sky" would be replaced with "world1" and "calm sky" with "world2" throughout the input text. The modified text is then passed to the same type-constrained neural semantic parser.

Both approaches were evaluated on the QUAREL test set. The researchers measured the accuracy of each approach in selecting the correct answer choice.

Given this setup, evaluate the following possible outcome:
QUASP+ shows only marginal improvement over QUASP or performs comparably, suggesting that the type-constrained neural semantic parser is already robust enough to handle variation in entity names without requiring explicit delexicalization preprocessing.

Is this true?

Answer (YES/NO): NO